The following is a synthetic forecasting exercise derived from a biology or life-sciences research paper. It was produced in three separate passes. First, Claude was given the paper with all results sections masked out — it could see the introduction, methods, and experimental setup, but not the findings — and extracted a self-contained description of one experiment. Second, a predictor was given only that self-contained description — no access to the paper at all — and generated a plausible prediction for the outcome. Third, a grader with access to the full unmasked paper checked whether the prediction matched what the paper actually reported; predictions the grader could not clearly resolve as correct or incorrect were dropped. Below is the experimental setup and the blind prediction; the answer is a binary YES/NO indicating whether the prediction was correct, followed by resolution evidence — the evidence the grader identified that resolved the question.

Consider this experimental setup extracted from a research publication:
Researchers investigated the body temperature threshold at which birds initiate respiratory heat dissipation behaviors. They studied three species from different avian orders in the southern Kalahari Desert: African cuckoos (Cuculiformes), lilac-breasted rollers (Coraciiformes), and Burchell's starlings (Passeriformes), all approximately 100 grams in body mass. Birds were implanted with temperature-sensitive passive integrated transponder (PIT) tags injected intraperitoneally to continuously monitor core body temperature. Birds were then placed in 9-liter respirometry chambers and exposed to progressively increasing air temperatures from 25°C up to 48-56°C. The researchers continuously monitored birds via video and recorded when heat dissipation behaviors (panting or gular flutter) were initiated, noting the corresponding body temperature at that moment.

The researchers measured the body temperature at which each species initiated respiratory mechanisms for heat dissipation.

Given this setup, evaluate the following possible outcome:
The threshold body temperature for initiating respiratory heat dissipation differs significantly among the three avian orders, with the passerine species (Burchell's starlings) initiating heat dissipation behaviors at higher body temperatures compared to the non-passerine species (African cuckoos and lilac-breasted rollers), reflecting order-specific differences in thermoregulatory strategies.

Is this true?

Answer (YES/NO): NO